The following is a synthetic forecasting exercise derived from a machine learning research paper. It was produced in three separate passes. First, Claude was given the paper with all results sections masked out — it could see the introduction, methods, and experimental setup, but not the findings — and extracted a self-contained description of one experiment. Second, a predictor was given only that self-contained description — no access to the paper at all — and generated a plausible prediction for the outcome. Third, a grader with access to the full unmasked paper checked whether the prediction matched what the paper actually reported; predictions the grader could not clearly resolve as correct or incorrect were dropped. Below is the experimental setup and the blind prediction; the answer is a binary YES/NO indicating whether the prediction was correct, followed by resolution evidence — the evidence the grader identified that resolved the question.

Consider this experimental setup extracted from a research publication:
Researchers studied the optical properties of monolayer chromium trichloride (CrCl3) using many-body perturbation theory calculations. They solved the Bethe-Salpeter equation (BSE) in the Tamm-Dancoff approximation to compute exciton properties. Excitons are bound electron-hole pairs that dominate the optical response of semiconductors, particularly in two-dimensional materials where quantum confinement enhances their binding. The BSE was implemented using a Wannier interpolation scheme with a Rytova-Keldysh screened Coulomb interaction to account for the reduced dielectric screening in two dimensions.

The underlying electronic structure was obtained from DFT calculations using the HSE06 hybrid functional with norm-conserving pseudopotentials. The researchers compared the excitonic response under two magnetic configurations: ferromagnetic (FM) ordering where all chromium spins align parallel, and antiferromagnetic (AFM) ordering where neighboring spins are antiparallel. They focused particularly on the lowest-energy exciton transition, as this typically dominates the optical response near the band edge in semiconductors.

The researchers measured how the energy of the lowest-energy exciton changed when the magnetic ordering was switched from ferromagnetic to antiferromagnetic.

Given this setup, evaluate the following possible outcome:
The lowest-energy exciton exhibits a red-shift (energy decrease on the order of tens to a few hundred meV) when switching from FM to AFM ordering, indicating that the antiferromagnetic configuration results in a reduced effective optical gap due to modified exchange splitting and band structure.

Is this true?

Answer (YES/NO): NO